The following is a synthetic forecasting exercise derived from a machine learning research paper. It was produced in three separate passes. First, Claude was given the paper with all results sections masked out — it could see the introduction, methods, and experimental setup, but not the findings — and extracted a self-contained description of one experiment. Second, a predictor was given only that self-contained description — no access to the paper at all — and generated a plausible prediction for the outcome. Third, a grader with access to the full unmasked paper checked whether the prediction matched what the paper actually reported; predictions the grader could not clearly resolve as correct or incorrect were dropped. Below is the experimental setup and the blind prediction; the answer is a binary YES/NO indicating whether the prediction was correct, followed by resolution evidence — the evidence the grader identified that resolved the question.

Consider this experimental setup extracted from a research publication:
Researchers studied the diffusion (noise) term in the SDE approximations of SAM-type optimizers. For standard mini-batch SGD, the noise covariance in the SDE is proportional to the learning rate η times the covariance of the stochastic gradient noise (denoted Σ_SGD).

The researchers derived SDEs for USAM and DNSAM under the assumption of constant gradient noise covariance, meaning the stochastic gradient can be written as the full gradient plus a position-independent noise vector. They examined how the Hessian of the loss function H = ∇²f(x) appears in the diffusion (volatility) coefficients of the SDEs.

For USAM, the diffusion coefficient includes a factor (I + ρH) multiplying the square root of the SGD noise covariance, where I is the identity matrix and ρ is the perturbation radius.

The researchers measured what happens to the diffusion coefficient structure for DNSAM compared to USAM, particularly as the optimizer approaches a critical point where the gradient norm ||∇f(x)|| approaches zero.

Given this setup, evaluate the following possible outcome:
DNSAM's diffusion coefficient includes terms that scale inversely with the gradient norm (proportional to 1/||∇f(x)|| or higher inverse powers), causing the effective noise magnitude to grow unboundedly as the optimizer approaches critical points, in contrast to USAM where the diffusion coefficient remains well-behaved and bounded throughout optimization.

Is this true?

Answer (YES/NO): YES